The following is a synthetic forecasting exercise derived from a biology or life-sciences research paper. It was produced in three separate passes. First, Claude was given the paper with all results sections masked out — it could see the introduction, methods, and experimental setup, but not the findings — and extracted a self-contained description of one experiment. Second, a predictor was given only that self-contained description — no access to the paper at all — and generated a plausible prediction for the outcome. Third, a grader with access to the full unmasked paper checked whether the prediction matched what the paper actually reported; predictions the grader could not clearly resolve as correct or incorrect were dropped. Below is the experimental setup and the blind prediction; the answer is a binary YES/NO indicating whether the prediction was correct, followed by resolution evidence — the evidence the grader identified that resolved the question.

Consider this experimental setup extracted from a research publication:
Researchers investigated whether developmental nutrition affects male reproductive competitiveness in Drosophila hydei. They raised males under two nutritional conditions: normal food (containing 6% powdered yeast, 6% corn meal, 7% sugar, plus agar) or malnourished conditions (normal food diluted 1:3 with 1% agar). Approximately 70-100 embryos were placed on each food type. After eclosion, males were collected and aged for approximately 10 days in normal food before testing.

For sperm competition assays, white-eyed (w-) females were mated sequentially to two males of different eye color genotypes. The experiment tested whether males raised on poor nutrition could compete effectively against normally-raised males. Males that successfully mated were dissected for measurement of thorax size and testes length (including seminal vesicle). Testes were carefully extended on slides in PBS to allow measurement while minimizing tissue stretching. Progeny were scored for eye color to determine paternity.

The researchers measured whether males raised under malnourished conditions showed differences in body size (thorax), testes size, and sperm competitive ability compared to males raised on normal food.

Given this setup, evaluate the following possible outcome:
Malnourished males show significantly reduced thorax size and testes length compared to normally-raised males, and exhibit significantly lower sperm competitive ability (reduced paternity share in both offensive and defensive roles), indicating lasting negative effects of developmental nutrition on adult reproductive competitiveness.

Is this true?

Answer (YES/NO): NO